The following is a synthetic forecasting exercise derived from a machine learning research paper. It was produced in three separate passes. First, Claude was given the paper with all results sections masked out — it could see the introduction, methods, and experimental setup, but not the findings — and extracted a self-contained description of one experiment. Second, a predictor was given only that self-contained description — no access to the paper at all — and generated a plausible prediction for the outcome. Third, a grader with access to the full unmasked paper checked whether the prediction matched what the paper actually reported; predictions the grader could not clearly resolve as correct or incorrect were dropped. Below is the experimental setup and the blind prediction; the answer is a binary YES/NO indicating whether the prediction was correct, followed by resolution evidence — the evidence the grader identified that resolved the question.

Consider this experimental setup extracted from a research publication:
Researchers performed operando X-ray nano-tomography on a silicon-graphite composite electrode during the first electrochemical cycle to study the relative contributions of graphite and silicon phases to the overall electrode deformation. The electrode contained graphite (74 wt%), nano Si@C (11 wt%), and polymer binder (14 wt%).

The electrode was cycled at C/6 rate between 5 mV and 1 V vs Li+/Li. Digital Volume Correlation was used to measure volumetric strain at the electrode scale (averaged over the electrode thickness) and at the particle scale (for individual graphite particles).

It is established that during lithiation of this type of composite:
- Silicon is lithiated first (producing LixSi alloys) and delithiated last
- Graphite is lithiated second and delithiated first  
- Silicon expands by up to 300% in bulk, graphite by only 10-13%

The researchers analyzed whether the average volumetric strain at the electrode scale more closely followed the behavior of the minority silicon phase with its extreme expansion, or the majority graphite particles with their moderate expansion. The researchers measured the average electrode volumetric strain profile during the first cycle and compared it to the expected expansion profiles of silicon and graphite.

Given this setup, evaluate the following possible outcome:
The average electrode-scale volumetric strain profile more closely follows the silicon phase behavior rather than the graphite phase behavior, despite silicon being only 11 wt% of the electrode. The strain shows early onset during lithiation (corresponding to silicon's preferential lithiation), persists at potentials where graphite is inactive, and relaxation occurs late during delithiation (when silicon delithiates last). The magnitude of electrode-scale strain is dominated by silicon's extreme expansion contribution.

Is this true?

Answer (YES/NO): NO